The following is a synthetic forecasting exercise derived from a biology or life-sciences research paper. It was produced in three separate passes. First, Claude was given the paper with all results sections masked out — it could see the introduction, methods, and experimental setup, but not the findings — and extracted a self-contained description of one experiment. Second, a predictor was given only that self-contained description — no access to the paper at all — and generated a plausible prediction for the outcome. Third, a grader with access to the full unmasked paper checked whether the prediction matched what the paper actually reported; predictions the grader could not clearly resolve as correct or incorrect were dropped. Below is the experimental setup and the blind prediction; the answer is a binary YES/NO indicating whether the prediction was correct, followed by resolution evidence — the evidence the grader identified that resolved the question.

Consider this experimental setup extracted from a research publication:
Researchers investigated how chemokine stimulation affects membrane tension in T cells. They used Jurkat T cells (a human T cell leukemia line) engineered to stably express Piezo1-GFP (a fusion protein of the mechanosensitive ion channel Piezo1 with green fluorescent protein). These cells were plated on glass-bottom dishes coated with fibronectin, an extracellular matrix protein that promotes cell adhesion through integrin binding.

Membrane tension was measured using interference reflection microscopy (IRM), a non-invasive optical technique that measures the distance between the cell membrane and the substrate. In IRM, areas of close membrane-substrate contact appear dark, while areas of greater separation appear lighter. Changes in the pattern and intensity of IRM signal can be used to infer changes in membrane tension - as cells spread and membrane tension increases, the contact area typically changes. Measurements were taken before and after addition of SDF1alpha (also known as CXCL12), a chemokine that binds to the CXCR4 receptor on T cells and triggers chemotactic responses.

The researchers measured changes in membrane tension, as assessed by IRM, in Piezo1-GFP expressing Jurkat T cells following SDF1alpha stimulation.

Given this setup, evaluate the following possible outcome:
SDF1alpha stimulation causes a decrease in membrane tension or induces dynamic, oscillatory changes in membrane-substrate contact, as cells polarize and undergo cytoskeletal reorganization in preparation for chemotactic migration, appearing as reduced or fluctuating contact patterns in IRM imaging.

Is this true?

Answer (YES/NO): NO